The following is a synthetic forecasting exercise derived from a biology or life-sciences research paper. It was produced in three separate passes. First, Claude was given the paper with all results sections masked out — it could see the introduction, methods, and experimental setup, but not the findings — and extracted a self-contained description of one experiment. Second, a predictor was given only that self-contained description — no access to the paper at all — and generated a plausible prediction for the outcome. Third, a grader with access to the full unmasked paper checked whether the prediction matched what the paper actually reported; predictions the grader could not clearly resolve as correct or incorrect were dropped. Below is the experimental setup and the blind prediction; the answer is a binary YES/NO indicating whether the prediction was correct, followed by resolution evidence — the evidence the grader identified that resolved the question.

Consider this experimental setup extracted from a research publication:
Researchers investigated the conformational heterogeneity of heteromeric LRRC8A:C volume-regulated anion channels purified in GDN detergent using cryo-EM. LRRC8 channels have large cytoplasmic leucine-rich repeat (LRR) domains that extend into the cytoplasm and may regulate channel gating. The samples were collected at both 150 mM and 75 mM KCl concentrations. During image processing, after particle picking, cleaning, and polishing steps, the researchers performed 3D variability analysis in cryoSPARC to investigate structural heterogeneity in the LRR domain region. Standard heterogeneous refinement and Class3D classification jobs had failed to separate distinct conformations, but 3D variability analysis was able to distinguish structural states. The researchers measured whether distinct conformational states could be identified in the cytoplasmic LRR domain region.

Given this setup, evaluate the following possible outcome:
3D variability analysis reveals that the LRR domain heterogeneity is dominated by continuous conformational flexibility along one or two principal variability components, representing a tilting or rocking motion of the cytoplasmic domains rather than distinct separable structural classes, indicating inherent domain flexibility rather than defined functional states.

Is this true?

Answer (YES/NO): NO